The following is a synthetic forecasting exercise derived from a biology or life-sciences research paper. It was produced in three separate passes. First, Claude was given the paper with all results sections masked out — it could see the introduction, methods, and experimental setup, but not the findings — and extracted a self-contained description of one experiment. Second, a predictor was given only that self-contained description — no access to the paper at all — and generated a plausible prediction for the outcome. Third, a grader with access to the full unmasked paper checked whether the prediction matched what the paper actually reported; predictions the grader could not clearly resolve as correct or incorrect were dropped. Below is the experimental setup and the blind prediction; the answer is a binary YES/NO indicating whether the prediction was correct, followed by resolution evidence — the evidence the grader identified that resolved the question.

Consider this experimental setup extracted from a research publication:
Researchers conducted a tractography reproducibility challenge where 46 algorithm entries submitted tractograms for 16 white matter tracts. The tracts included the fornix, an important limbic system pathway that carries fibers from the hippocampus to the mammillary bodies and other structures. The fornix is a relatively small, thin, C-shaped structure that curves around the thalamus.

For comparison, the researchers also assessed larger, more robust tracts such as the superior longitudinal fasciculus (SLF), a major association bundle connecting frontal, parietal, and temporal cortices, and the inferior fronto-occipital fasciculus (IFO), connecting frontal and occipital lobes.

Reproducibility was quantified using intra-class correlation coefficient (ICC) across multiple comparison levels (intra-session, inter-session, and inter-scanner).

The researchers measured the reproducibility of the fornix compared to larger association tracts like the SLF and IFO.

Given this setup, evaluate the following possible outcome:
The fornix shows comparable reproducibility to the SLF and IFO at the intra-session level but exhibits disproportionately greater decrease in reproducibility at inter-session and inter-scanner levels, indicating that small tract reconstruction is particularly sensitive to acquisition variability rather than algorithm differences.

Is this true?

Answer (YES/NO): NO